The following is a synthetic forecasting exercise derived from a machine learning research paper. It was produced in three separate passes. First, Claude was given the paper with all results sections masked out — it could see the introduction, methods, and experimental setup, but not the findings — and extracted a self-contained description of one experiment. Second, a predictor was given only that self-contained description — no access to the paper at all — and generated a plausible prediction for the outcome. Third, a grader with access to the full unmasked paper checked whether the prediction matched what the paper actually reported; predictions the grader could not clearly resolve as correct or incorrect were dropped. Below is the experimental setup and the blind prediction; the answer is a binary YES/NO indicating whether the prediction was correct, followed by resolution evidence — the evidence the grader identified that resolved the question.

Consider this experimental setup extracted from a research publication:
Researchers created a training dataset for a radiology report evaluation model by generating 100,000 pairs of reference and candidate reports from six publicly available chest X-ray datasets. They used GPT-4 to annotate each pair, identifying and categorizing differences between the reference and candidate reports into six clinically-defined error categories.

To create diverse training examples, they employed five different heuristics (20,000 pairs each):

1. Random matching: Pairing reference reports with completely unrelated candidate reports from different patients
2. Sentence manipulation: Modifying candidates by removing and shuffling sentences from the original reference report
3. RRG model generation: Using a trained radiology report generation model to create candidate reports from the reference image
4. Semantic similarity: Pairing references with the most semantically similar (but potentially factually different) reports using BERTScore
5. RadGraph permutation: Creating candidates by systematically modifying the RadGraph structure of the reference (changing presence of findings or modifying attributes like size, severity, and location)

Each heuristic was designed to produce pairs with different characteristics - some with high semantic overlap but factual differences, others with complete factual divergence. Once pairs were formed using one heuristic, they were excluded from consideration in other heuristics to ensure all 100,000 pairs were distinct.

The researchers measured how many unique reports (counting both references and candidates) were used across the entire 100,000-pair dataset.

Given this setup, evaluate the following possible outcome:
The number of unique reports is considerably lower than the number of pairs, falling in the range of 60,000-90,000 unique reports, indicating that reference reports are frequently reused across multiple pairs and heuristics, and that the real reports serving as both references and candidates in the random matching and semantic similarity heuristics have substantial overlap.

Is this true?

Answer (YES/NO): NO